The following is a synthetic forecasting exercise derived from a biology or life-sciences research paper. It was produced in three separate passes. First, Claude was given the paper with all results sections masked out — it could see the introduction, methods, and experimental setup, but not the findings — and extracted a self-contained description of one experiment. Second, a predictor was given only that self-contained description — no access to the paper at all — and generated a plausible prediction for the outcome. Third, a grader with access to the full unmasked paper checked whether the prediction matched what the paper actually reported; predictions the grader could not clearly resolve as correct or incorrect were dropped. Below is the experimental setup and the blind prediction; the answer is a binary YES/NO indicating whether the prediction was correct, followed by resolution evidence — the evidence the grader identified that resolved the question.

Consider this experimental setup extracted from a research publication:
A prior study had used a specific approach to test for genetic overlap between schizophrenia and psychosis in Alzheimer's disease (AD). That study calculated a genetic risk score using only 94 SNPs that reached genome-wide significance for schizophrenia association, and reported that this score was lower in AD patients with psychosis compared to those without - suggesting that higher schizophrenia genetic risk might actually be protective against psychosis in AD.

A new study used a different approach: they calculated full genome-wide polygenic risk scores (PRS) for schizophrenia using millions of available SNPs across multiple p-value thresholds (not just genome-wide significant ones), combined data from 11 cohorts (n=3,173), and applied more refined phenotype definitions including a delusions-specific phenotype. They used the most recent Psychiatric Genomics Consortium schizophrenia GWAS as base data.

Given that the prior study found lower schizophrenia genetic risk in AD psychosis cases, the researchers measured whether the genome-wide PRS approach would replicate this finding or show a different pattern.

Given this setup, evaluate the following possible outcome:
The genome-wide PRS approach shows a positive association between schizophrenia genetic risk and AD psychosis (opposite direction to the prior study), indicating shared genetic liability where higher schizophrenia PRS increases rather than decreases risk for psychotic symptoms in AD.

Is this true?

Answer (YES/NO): YES